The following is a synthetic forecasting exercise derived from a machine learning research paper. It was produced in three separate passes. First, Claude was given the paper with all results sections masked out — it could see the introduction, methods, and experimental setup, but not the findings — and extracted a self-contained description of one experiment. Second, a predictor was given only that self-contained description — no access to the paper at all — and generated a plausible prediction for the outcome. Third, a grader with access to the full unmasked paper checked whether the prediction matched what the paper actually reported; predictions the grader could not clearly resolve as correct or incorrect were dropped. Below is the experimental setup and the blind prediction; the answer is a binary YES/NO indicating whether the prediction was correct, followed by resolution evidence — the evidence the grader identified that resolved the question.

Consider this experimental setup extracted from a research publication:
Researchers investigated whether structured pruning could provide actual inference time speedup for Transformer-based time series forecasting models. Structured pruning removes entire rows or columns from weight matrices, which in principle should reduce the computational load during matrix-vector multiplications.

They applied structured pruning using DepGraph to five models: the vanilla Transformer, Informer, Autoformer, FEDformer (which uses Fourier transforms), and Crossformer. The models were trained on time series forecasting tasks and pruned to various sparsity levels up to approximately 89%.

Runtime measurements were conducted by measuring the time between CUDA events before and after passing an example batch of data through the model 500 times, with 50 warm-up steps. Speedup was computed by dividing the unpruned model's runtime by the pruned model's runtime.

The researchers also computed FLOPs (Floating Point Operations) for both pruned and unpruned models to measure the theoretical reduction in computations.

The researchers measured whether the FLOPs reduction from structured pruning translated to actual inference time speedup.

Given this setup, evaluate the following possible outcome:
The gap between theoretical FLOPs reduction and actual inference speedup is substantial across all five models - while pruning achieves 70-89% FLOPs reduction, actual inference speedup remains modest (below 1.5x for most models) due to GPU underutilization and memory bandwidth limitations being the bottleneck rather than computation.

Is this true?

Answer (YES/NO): NO